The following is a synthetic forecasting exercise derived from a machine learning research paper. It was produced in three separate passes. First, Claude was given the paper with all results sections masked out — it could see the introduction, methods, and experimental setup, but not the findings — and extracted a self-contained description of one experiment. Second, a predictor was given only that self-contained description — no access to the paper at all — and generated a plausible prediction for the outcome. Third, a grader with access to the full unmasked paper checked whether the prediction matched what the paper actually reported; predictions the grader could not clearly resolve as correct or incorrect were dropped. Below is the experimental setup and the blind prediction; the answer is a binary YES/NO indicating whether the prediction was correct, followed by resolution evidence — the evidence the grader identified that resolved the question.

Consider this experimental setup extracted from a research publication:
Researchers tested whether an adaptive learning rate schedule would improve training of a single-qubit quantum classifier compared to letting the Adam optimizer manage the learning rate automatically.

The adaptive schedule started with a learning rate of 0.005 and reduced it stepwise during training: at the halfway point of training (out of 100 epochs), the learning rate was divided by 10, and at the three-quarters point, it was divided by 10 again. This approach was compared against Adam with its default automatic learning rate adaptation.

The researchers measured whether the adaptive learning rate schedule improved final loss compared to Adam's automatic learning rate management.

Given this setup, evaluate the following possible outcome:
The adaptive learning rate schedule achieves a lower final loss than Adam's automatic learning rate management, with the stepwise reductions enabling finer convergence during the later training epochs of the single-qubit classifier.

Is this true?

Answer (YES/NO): NO